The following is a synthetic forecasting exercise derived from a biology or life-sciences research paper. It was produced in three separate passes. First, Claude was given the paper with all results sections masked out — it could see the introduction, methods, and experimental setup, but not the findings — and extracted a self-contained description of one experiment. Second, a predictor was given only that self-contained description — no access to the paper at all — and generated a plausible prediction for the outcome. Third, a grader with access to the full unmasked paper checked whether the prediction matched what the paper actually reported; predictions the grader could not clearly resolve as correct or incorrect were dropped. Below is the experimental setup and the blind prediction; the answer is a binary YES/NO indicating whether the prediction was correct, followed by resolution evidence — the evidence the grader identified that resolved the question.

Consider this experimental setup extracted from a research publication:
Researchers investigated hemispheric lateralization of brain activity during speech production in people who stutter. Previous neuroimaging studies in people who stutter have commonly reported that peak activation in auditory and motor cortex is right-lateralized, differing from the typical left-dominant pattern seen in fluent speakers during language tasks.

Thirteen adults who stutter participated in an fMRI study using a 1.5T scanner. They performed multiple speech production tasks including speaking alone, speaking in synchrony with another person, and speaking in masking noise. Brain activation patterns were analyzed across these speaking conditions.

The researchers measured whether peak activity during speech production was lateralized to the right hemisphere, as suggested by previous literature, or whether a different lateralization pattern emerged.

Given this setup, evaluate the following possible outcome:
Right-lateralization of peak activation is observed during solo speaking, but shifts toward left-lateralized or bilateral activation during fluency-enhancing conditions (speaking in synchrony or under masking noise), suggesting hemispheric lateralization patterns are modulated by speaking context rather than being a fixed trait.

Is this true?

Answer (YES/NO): NO